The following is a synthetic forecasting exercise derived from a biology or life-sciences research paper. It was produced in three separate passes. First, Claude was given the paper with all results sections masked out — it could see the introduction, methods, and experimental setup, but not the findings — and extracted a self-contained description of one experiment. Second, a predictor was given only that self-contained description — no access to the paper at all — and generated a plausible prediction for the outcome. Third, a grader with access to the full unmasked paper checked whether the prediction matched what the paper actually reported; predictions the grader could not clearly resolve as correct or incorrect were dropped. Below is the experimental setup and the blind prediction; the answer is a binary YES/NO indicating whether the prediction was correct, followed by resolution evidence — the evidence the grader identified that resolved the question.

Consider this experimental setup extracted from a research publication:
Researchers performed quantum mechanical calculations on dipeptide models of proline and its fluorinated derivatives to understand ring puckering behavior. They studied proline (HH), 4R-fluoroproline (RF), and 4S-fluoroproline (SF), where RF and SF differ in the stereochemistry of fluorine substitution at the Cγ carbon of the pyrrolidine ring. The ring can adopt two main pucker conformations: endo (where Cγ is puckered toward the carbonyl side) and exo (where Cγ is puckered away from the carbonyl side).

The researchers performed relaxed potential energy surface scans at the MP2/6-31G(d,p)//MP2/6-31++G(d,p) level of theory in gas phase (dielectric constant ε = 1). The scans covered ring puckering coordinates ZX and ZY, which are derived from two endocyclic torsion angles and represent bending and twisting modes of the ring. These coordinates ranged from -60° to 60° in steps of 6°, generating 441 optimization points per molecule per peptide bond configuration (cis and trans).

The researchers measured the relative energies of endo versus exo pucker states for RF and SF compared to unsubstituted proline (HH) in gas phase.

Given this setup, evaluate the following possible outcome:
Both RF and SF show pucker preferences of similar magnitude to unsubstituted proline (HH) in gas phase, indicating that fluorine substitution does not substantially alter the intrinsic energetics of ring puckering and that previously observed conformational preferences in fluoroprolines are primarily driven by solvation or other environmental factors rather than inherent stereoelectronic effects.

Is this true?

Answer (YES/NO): NO